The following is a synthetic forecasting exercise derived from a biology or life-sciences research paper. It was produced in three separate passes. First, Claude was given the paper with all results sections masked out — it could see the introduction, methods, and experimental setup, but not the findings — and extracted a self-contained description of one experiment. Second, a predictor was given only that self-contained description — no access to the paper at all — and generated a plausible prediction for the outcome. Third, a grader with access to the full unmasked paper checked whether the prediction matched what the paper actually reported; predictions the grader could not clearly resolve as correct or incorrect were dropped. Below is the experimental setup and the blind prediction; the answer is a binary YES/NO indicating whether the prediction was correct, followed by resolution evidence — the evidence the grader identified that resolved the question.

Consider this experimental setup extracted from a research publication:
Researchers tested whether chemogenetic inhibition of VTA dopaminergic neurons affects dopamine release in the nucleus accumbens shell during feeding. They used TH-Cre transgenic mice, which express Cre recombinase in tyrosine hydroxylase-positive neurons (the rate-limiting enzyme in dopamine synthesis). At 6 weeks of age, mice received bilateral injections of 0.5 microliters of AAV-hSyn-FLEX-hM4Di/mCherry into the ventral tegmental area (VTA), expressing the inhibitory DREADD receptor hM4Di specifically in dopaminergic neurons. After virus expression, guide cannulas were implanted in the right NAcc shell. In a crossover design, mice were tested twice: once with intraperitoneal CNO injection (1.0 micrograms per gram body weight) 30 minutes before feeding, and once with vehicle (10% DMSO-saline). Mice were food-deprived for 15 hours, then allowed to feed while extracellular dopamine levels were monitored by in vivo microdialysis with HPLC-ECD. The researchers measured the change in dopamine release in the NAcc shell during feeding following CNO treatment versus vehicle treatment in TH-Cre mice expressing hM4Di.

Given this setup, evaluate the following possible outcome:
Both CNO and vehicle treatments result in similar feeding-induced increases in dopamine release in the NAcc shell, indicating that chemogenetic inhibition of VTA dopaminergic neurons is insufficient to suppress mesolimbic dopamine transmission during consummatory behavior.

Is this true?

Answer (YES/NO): NO